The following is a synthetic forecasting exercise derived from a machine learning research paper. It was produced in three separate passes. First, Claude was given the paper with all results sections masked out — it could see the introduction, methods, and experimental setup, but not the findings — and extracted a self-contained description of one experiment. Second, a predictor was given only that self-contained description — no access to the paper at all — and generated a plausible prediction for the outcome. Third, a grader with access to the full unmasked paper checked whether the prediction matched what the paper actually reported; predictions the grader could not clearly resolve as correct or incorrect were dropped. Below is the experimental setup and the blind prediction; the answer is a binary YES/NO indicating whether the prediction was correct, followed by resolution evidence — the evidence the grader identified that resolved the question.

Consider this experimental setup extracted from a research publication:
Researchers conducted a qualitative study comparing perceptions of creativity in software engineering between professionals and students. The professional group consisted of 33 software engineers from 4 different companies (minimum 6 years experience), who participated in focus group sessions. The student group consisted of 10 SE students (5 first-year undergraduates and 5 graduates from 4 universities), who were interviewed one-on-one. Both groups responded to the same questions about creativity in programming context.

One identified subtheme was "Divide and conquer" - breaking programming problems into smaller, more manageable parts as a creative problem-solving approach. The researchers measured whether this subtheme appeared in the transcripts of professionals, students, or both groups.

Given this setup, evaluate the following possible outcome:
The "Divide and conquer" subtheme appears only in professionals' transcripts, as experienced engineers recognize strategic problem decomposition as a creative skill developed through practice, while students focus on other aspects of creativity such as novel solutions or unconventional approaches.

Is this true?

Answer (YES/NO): NO